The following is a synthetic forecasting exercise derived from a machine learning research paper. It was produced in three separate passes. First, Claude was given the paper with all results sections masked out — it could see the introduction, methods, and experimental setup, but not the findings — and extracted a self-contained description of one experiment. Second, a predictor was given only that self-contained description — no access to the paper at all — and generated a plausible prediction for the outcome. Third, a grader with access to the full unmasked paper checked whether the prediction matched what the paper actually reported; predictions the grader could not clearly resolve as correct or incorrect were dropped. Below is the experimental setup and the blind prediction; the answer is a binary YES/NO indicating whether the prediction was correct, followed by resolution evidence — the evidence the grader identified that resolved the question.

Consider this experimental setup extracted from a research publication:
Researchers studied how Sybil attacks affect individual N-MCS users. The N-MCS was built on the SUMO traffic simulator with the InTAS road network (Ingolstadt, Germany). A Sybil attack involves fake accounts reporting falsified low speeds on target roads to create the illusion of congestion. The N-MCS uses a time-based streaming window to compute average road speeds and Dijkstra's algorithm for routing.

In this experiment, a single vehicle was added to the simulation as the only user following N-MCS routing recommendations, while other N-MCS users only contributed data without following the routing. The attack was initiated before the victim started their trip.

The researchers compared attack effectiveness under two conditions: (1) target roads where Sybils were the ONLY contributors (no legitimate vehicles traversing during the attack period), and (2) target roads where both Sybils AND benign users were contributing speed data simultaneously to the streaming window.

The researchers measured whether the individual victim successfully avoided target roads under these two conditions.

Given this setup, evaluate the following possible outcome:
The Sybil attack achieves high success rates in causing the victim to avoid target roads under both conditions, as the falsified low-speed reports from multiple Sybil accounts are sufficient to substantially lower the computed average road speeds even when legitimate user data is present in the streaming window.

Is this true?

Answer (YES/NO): YES